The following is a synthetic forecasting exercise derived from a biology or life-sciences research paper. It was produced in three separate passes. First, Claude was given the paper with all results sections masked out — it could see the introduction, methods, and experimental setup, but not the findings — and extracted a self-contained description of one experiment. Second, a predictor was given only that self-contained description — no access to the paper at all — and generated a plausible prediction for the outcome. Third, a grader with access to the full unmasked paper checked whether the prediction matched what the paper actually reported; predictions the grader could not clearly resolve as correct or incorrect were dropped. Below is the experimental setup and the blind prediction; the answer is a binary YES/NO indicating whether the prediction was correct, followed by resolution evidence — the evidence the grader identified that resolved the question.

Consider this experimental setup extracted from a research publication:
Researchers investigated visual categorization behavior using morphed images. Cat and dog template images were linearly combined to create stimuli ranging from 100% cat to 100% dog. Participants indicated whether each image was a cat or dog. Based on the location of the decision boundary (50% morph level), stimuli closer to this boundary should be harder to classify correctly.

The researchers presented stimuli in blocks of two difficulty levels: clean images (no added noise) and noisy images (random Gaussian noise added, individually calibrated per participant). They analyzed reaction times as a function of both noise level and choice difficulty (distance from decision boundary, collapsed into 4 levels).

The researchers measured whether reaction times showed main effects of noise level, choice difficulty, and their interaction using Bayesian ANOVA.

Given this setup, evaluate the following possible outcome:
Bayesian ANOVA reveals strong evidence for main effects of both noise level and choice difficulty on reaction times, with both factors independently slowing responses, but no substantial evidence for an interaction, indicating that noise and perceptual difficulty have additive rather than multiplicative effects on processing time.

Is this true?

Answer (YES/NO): NO